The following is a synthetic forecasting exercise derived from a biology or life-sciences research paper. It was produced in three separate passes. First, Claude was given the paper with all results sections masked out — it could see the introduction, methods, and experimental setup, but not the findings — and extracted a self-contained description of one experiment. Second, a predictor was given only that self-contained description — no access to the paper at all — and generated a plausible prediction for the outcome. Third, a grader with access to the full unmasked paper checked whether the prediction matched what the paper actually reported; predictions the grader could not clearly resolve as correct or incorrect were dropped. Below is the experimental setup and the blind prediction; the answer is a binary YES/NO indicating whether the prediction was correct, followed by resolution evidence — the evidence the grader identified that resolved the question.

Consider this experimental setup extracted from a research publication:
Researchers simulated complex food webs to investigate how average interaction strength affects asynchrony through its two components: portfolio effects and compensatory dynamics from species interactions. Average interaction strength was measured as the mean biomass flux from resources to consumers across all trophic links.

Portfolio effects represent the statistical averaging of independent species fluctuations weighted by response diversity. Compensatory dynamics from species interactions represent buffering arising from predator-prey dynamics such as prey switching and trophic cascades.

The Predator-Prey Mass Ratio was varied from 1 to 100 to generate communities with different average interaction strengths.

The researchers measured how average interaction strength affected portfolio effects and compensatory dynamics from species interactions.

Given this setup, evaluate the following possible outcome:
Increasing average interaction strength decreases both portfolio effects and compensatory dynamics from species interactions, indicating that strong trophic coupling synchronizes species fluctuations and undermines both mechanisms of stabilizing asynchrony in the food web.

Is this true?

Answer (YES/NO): YES